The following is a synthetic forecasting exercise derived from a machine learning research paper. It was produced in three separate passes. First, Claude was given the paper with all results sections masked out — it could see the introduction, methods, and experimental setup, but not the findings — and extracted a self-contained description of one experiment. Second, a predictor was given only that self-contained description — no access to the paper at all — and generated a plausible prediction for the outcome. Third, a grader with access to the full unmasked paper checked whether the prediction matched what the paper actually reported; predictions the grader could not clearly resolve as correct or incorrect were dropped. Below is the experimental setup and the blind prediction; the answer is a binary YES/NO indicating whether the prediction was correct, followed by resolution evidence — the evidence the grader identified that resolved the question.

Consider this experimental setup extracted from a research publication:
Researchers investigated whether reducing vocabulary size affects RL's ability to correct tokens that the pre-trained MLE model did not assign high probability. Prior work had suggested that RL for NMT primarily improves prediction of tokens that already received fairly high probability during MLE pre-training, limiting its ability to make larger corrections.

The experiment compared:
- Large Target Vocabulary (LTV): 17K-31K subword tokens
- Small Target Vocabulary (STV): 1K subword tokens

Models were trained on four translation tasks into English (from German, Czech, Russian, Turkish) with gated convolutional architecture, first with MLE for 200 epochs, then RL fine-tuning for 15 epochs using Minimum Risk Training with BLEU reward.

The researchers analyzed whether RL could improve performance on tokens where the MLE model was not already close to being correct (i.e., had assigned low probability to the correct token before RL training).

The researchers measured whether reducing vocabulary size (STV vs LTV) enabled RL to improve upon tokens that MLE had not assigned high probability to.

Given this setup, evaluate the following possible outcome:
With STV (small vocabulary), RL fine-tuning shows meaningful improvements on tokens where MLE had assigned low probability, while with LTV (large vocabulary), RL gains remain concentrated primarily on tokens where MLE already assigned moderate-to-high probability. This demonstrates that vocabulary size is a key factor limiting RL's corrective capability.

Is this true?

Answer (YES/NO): YES